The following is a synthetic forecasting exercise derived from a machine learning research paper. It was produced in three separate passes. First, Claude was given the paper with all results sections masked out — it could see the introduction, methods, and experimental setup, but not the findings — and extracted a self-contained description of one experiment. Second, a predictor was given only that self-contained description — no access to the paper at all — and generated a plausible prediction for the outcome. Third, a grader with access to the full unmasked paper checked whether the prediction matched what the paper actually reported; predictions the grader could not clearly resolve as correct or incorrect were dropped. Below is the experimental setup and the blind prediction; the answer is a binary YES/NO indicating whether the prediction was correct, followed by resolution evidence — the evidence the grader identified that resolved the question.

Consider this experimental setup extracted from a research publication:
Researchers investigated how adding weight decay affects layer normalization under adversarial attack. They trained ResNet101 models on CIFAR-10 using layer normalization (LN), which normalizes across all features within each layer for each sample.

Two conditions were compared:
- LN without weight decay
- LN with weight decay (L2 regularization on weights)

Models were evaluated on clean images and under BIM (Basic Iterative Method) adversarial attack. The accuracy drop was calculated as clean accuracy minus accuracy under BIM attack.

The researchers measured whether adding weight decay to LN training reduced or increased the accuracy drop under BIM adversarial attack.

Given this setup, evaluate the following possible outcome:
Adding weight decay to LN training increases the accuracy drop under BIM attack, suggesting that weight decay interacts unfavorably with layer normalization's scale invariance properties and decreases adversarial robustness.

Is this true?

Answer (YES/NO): YES